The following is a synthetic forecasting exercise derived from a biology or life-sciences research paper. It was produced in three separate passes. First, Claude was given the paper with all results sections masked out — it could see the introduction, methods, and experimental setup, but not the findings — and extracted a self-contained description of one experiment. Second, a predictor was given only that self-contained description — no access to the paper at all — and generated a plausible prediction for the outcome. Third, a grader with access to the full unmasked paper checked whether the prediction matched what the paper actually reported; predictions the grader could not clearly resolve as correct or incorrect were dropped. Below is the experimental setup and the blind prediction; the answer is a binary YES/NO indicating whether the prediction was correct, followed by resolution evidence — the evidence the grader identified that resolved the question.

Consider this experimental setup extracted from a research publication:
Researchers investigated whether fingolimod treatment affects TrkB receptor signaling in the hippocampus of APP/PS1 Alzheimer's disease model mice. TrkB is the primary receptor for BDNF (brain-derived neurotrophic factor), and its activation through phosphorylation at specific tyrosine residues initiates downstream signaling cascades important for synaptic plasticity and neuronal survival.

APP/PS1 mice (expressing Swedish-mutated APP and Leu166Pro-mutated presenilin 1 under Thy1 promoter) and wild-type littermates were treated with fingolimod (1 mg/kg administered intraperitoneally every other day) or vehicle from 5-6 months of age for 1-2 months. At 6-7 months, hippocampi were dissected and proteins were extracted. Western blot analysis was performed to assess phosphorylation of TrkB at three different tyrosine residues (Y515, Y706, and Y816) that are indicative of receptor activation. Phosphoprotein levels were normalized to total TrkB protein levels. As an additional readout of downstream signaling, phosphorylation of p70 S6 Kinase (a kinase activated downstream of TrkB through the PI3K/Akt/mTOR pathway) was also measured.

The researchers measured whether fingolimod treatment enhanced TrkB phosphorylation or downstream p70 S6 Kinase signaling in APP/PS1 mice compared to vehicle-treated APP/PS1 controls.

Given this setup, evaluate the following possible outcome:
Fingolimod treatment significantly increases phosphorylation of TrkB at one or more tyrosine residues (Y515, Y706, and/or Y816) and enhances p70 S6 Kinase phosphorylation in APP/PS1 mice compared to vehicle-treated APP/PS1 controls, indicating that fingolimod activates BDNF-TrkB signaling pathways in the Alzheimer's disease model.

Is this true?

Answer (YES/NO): NO